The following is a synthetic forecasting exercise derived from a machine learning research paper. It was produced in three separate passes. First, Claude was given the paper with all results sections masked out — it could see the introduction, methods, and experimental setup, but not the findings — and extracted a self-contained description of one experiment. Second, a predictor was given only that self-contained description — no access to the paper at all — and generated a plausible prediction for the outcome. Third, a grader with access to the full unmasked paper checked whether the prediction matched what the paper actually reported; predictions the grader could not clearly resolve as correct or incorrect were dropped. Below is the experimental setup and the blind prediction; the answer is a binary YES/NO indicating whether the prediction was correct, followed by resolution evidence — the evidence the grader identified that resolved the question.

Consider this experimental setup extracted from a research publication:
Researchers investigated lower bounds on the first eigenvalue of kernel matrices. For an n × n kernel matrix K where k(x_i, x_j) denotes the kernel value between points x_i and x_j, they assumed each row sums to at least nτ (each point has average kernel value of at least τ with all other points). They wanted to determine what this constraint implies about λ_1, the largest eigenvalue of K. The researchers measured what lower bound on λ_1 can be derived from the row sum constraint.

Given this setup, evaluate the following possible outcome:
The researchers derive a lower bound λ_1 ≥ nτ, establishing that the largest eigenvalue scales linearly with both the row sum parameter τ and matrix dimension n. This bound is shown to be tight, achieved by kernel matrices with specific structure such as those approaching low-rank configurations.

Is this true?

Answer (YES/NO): NO